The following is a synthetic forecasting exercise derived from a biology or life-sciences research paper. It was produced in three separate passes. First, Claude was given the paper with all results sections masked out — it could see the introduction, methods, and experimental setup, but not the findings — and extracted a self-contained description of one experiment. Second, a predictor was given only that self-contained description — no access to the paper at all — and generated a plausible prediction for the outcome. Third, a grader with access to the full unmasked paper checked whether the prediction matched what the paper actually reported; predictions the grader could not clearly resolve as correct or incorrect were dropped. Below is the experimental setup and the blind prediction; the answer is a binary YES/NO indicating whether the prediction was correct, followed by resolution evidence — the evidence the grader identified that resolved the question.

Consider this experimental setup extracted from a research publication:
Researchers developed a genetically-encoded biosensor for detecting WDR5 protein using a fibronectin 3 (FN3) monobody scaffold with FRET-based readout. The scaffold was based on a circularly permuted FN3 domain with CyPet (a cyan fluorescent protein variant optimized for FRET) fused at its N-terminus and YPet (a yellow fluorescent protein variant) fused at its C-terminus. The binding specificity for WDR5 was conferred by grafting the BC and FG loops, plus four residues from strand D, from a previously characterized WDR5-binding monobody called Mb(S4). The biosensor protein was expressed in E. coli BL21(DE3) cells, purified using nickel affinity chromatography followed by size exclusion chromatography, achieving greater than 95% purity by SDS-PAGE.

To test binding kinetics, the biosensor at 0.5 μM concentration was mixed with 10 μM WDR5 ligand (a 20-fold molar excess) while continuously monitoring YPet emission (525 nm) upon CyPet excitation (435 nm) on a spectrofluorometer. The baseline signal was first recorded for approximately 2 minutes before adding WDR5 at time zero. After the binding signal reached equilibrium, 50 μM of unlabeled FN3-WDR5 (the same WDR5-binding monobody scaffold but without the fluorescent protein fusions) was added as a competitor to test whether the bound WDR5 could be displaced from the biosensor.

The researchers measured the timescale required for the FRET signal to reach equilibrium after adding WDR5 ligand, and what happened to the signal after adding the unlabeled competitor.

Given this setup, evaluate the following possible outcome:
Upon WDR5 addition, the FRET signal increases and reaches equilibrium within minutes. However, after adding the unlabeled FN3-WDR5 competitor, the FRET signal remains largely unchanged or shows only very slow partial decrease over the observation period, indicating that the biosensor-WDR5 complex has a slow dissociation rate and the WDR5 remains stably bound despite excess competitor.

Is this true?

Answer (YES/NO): NO